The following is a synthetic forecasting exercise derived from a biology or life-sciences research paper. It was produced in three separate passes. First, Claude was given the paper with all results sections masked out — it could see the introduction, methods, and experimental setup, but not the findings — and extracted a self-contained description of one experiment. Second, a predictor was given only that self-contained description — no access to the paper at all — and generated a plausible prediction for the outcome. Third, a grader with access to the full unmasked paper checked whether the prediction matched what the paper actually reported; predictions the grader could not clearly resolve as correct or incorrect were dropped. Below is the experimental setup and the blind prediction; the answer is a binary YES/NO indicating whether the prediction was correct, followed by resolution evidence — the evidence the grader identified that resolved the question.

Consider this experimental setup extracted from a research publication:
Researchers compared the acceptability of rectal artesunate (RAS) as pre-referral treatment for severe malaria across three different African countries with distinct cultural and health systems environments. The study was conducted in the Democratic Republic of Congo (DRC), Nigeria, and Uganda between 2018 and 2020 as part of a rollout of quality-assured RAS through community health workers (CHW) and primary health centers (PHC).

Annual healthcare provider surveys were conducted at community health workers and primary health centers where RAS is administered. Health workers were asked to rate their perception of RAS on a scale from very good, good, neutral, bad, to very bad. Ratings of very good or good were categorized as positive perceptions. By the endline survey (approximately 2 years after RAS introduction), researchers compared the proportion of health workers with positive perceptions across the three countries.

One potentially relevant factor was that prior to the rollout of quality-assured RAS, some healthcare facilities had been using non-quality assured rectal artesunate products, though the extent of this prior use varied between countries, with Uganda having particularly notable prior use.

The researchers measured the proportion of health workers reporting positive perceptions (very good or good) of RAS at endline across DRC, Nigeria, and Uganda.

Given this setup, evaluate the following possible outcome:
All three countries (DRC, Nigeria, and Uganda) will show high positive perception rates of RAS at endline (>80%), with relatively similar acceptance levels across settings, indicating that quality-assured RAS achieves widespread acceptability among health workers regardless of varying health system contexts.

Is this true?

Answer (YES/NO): YES